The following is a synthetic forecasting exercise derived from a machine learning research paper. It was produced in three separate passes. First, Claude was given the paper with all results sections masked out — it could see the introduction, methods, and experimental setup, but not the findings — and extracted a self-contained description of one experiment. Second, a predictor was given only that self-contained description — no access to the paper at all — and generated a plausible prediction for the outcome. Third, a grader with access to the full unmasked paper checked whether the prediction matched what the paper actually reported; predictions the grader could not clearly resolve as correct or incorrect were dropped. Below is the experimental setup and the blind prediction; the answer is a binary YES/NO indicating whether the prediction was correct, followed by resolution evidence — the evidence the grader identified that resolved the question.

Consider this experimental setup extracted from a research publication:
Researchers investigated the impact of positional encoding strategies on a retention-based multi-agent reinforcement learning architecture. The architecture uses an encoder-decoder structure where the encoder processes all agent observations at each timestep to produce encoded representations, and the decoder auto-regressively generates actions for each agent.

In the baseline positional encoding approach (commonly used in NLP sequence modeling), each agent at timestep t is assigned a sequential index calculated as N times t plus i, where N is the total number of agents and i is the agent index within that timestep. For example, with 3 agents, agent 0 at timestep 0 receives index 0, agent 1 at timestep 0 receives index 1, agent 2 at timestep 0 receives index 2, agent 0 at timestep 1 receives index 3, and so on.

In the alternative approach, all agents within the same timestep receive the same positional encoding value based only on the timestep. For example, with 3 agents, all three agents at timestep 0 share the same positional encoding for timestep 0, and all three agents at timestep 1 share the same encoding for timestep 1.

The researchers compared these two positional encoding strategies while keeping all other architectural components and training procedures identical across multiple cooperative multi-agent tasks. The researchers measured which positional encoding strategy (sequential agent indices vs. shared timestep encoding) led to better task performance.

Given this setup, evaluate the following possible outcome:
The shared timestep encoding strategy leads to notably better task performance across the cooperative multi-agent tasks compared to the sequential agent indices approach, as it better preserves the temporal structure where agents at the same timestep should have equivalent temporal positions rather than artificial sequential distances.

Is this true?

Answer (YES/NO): YES